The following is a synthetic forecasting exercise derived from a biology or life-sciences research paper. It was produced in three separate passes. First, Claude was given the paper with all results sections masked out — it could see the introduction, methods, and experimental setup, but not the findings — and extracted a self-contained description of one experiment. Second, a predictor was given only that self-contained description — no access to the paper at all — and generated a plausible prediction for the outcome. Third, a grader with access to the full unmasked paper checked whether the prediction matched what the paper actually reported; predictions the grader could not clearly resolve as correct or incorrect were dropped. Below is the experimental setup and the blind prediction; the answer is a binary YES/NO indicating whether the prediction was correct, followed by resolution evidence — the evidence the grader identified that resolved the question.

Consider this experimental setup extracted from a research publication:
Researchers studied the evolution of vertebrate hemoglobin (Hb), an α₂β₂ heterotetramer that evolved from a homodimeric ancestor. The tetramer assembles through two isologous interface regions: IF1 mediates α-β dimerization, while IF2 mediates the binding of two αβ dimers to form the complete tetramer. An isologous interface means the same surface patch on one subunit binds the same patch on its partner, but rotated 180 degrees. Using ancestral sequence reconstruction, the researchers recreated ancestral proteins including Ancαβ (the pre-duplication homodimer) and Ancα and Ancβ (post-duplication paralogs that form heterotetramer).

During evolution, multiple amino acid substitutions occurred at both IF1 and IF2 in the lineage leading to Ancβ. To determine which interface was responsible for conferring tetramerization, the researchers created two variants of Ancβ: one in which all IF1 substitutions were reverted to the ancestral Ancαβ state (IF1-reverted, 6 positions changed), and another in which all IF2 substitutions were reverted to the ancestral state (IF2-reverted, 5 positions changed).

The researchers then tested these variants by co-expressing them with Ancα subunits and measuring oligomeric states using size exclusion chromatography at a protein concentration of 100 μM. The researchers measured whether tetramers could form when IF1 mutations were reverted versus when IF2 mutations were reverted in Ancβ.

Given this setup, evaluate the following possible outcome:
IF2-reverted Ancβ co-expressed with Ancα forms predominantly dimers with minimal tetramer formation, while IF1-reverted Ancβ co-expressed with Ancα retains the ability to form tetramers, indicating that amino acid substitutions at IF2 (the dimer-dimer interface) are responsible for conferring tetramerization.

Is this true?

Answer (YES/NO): YES